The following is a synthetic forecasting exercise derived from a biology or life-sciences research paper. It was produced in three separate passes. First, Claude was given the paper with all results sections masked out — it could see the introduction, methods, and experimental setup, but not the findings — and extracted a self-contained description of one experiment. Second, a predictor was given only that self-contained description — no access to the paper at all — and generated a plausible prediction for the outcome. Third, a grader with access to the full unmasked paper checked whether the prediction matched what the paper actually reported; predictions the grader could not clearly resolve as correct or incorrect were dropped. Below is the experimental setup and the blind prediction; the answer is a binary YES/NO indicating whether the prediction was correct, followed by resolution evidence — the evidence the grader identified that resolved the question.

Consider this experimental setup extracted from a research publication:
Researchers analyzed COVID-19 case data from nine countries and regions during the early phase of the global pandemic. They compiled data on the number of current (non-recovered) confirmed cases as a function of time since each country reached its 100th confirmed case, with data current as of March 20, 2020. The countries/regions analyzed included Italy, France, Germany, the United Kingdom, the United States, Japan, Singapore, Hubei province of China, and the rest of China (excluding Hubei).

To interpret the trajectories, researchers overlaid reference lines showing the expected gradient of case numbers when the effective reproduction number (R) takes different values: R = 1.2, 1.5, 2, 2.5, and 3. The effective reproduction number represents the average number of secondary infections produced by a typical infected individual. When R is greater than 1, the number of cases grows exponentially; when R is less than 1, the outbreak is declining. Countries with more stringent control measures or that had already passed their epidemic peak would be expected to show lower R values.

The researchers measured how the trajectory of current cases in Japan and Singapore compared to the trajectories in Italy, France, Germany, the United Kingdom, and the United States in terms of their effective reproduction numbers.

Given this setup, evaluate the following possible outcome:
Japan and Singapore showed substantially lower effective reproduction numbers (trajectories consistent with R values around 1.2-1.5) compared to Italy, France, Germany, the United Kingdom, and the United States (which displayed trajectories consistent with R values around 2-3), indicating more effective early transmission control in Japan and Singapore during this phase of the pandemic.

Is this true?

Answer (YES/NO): NO